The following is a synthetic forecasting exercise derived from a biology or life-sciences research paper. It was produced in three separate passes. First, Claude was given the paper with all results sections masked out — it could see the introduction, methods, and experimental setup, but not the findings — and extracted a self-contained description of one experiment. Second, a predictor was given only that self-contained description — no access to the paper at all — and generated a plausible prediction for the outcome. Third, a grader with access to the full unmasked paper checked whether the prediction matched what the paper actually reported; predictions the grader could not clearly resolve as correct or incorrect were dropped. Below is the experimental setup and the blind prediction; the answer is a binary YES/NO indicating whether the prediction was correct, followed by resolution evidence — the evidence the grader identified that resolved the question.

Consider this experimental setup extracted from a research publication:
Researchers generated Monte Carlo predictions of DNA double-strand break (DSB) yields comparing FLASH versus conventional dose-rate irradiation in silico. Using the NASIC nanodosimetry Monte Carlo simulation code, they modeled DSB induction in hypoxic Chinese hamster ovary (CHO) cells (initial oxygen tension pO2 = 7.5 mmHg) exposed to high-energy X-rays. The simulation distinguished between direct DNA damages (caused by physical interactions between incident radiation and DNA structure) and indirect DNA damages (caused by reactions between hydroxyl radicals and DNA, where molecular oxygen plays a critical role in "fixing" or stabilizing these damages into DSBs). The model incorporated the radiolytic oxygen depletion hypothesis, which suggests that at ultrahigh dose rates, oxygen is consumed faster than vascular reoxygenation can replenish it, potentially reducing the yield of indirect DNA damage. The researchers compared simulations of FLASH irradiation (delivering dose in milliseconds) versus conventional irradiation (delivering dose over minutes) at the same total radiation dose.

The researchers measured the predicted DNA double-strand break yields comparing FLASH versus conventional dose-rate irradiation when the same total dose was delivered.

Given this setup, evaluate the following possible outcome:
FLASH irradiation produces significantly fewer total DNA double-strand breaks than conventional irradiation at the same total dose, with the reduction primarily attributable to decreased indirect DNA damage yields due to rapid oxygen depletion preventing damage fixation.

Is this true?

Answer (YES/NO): YES